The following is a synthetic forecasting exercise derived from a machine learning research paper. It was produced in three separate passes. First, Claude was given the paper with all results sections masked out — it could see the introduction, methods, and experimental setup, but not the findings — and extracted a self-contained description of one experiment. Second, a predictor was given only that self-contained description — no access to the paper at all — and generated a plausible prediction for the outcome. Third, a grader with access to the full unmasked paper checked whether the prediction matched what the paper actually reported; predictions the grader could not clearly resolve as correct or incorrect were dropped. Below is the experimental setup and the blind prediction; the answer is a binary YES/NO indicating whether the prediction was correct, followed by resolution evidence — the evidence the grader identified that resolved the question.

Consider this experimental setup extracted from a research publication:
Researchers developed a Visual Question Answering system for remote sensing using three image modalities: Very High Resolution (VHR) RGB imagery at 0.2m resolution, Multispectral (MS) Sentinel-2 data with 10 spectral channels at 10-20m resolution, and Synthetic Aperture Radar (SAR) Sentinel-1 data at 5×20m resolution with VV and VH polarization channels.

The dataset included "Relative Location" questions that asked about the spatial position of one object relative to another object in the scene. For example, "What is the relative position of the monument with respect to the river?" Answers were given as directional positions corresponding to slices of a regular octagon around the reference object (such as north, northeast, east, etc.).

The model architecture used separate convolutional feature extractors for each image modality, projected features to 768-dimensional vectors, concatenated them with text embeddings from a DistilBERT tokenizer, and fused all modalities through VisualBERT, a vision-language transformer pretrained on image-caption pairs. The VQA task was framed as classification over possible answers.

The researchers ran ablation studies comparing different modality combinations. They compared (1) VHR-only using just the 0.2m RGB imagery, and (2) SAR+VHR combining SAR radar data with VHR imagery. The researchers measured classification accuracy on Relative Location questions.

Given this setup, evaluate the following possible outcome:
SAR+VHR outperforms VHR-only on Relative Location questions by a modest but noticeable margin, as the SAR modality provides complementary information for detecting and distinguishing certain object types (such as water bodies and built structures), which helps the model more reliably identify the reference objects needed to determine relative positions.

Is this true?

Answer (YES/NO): NO